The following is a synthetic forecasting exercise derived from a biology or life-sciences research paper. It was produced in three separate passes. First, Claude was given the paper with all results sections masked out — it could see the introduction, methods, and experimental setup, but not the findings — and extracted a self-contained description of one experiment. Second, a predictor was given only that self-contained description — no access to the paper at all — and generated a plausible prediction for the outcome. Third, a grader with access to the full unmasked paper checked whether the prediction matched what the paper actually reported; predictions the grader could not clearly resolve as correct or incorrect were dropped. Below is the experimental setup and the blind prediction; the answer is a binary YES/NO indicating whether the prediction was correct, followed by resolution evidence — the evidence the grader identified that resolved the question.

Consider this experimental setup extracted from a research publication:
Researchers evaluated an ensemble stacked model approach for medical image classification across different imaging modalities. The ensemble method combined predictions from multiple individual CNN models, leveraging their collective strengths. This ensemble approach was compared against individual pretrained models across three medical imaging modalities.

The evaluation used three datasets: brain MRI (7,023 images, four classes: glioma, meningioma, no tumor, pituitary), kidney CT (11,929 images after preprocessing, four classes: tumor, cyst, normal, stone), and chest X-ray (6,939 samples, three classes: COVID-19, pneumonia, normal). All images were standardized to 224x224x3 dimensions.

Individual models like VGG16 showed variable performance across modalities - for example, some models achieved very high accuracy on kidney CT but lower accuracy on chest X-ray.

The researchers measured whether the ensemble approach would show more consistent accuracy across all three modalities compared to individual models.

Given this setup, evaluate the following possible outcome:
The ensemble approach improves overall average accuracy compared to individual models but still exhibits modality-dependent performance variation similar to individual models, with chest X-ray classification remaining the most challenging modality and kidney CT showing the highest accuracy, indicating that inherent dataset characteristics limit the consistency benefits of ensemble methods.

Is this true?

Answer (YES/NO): NO